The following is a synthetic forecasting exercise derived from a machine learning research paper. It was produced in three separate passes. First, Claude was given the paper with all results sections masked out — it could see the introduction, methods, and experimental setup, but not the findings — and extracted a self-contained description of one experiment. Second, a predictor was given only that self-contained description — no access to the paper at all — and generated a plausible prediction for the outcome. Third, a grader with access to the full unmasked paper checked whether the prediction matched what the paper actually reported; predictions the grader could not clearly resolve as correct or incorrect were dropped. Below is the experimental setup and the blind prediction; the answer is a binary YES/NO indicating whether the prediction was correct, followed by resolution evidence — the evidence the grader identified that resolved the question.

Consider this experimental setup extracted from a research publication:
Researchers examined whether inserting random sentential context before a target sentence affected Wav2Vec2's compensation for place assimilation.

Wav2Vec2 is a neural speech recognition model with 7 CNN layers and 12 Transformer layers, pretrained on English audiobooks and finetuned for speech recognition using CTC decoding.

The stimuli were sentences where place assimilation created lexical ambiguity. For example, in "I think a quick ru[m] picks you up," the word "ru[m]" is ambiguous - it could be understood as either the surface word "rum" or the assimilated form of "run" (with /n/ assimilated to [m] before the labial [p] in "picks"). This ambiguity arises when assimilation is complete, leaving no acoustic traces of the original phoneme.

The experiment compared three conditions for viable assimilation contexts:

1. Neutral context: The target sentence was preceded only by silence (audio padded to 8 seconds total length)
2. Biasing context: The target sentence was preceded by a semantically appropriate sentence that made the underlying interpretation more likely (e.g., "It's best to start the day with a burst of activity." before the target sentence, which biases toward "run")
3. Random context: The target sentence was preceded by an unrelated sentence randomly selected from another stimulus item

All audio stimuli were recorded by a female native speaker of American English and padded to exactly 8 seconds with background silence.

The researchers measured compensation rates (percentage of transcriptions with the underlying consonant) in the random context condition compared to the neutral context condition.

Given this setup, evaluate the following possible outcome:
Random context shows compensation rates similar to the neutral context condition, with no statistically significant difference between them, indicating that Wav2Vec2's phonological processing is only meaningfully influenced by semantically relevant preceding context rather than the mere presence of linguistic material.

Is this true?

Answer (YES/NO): NO